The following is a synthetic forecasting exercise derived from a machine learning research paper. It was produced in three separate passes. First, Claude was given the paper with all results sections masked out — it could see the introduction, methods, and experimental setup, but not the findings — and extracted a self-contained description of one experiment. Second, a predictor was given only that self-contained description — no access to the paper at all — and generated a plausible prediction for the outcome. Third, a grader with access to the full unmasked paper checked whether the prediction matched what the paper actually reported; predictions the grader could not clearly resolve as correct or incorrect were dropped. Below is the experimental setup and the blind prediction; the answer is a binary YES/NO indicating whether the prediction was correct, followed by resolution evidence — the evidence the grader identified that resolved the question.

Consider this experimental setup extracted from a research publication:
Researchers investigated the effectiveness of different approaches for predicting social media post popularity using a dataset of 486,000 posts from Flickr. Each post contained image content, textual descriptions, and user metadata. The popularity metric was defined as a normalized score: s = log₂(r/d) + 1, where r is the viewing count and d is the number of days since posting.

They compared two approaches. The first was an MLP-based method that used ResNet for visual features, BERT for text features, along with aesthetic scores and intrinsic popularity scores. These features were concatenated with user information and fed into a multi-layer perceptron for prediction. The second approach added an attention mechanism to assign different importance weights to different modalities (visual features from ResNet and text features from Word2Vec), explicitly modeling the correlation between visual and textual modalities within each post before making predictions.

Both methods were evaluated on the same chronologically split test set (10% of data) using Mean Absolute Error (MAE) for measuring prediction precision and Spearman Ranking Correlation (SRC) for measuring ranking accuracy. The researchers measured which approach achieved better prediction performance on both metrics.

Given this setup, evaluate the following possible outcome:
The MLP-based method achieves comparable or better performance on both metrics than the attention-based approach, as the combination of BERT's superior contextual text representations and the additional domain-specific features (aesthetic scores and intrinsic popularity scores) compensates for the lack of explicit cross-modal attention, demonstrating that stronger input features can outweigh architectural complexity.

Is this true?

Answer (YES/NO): NO